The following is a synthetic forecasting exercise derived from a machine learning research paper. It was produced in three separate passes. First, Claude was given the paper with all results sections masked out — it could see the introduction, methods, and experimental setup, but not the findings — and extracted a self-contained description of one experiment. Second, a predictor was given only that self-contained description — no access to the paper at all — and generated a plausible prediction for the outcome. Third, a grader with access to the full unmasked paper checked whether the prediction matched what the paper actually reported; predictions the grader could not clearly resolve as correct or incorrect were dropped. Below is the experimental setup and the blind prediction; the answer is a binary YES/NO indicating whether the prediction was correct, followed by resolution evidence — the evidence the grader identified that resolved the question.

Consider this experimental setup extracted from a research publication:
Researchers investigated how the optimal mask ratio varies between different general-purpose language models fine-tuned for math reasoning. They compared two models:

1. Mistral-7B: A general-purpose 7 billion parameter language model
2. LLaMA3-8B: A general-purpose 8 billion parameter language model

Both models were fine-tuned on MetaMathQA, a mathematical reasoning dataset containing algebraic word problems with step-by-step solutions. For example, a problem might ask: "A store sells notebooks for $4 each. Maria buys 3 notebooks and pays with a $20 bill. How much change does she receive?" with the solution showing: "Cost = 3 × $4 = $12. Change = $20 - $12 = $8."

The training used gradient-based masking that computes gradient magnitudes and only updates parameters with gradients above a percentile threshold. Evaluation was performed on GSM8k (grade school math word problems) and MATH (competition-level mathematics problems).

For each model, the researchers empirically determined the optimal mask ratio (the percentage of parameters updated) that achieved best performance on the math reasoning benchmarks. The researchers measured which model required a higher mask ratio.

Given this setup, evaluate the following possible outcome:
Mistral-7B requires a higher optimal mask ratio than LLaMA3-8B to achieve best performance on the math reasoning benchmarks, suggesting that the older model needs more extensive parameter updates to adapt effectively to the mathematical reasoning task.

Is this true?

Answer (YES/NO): NO